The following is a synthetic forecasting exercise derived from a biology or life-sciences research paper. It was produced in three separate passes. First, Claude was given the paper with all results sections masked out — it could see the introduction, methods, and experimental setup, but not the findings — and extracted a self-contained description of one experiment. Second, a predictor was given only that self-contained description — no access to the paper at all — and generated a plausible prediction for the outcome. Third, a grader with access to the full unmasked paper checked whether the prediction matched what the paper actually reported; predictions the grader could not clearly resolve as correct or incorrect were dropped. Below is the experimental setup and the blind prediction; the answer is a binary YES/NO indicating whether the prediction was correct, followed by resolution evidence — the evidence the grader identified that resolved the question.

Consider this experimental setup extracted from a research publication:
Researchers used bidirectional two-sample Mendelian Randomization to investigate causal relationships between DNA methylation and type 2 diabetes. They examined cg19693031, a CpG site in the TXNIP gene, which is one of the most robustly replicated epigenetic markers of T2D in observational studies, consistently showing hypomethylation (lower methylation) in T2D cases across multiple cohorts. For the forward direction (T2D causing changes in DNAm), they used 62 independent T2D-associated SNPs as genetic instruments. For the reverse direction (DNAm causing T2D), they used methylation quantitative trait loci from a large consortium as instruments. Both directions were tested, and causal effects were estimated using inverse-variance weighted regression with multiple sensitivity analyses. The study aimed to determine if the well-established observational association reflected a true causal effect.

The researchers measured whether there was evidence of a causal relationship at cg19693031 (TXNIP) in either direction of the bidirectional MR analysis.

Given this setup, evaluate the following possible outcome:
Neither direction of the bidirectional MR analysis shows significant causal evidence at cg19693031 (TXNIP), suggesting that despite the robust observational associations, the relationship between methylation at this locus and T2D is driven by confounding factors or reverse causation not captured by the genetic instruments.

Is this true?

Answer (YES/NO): YES